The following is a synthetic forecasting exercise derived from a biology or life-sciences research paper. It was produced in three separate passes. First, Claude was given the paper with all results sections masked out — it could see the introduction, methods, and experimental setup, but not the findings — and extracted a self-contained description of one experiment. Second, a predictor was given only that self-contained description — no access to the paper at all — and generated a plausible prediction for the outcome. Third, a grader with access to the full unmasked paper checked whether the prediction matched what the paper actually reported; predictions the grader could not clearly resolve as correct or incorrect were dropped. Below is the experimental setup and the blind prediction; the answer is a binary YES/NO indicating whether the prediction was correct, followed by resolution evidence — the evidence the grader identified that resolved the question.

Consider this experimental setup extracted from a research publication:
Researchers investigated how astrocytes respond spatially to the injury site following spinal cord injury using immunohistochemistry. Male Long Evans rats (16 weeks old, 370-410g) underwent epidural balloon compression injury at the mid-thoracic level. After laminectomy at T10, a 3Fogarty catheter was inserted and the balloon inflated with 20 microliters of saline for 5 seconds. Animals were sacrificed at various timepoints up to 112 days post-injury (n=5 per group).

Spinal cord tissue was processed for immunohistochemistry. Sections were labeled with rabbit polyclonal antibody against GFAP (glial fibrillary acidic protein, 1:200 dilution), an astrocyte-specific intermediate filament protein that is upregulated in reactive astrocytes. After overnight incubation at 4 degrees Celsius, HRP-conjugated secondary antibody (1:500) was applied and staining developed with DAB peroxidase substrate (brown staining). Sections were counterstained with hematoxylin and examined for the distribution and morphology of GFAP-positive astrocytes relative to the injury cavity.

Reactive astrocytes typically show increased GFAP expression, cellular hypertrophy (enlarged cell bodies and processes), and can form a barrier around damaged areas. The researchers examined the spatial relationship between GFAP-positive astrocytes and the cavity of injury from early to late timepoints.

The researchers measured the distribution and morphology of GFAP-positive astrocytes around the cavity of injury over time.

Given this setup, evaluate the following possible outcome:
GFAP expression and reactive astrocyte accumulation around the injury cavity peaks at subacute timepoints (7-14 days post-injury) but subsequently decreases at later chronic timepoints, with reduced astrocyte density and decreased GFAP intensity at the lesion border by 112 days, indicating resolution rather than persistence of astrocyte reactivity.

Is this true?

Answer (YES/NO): NO